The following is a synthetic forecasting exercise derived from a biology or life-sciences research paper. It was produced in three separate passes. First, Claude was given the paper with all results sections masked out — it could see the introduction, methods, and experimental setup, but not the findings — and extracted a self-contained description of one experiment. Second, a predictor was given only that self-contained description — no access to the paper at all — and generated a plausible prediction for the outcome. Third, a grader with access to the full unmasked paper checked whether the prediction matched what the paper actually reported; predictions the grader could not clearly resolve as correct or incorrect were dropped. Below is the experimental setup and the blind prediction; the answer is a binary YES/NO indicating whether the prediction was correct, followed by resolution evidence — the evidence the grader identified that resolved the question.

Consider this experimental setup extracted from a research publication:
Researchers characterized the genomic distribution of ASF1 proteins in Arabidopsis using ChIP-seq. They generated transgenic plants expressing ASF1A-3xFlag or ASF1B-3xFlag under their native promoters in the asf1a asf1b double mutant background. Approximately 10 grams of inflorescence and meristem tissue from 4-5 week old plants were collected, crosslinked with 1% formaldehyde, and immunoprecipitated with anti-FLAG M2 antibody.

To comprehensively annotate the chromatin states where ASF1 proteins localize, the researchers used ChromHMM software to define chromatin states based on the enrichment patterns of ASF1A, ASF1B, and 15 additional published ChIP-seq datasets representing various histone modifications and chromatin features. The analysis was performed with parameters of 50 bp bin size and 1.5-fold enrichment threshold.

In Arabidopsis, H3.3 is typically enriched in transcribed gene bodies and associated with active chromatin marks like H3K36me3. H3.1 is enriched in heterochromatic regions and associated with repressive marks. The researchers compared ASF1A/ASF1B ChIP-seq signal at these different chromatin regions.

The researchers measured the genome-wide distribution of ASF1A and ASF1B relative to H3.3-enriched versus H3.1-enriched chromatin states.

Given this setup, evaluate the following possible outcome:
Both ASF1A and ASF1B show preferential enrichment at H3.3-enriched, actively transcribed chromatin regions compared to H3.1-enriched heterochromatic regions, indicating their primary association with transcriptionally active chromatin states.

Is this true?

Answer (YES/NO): YES